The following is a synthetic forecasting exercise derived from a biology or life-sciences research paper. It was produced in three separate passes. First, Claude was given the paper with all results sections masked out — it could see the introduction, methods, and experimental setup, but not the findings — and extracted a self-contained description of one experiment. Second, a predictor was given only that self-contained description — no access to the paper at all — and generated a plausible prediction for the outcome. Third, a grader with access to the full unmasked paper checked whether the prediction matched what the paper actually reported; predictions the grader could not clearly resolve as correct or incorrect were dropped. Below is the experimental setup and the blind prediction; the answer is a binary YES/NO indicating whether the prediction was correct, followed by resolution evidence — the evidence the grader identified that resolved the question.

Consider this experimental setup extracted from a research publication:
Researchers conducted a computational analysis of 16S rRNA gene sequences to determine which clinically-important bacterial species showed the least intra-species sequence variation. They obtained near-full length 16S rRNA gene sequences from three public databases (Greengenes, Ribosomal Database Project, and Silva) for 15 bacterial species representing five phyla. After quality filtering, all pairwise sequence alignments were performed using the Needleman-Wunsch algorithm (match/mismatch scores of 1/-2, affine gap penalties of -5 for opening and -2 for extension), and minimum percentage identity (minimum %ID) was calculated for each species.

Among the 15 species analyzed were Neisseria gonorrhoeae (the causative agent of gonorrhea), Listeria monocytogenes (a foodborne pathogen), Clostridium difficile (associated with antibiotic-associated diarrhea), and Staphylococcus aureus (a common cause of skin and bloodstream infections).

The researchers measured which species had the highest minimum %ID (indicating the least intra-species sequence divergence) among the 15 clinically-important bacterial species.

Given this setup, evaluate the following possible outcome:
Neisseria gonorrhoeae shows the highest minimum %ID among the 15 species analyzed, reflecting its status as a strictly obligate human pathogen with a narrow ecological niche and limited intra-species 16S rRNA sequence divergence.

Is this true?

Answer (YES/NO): YES